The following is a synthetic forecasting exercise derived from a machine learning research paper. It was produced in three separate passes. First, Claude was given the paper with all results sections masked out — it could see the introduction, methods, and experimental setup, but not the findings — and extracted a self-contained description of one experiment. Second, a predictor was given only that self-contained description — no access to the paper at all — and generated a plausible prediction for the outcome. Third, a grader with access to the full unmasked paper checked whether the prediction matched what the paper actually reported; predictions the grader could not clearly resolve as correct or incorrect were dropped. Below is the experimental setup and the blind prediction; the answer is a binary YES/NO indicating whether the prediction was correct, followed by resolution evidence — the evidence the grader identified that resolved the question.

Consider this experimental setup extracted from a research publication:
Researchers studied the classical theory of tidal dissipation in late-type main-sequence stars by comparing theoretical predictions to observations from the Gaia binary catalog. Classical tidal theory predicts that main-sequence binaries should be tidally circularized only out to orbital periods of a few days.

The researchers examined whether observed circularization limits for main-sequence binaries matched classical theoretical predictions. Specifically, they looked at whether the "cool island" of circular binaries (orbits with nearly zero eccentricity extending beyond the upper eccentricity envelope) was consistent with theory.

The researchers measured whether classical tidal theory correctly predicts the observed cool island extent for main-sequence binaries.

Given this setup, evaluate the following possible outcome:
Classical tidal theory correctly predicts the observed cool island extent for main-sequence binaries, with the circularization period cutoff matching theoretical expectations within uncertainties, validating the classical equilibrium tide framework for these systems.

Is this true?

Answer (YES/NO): NO